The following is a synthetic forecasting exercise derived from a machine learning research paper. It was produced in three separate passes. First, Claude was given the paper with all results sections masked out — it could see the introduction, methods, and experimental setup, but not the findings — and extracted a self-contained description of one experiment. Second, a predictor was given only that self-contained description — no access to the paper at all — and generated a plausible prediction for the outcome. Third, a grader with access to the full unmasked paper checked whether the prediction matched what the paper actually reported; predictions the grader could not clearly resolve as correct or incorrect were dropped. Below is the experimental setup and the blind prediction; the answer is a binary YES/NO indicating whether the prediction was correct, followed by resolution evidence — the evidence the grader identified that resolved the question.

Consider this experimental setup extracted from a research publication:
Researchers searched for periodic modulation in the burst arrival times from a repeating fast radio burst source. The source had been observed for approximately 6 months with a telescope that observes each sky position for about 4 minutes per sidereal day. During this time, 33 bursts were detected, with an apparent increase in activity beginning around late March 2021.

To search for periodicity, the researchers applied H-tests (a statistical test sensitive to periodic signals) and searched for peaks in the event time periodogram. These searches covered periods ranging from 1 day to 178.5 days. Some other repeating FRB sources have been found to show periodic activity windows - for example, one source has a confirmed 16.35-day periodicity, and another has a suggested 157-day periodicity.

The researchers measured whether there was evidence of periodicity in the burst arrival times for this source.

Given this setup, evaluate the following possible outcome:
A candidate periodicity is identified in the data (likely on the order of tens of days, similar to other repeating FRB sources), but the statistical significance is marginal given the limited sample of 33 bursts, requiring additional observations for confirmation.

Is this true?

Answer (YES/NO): NO